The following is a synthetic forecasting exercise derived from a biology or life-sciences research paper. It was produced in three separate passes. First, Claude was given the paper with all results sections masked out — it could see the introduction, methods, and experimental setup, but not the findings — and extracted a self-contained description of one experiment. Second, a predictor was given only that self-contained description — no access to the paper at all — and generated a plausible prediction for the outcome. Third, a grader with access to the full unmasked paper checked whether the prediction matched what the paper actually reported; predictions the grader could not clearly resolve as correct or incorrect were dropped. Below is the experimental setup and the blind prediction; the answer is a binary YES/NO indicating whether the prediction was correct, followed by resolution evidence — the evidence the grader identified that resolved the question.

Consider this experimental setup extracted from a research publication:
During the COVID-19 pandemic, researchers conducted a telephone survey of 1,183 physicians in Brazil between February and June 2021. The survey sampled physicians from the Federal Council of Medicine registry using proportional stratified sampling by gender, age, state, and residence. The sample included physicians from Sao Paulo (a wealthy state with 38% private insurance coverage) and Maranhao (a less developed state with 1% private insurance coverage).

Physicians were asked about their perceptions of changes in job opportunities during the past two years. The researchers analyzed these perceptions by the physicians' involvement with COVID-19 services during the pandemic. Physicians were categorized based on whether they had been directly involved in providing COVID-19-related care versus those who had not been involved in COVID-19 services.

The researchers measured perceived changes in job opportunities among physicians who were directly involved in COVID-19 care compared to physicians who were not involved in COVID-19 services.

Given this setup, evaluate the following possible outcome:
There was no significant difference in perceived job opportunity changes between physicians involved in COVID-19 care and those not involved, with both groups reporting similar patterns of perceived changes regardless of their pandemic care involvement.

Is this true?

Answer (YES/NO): NO